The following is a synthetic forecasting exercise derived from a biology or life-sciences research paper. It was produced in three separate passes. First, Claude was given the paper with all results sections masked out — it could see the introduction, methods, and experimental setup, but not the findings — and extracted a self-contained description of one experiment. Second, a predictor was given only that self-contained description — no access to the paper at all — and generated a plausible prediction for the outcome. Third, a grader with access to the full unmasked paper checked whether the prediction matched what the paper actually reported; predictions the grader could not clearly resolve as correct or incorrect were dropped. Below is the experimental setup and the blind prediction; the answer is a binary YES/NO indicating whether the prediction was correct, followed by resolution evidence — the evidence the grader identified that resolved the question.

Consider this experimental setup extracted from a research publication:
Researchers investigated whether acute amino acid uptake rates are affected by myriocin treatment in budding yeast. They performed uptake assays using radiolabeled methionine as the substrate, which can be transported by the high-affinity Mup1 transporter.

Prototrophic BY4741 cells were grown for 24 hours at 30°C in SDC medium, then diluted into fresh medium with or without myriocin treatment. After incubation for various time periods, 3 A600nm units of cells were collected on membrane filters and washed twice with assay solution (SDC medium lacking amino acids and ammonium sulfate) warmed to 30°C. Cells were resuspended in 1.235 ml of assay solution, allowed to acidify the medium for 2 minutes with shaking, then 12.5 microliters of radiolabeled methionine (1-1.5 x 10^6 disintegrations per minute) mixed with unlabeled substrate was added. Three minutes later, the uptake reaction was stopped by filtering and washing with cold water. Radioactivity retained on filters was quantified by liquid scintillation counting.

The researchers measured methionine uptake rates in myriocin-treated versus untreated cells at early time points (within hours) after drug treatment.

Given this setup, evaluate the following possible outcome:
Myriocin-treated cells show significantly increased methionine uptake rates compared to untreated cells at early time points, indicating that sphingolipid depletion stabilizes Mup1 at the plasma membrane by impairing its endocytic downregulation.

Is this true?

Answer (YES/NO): NO